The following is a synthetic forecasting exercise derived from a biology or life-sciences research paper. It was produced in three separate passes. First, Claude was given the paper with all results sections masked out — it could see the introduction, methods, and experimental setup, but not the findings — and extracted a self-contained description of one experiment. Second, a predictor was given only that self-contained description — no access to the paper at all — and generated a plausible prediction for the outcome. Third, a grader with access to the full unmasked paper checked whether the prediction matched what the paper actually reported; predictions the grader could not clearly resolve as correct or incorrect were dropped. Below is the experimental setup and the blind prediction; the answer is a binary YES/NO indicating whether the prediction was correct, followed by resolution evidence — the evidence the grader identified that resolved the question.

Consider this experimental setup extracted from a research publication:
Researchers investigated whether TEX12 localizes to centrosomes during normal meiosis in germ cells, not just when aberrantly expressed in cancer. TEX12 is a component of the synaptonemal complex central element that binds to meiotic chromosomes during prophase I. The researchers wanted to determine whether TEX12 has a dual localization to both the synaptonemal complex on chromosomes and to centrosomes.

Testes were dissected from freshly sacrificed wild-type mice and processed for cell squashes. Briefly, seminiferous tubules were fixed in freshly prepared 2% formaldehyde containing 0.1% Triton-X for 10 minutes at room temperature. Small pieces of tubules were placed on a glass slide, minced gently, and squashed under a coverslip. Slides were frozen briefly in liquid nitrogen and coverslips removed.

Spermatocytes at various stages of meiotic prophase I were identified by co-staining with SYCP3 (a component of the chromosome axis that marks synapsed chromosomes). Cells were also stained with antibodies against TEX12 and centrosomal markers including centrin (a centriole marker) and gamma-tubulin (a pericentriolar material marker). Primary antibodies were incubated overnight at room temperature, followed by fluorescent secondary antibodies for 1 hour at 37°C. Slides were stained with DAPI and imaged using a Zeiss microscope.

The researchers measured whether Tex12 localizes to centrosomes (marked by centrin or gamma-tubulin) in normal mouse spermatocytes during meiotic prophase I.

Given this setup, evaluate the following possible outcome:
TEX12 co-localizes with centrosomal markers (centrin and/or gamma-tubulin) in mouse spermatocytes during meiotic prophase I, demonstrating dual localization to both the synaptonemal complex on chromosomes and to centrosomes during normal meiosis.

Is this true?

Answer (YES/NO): YES